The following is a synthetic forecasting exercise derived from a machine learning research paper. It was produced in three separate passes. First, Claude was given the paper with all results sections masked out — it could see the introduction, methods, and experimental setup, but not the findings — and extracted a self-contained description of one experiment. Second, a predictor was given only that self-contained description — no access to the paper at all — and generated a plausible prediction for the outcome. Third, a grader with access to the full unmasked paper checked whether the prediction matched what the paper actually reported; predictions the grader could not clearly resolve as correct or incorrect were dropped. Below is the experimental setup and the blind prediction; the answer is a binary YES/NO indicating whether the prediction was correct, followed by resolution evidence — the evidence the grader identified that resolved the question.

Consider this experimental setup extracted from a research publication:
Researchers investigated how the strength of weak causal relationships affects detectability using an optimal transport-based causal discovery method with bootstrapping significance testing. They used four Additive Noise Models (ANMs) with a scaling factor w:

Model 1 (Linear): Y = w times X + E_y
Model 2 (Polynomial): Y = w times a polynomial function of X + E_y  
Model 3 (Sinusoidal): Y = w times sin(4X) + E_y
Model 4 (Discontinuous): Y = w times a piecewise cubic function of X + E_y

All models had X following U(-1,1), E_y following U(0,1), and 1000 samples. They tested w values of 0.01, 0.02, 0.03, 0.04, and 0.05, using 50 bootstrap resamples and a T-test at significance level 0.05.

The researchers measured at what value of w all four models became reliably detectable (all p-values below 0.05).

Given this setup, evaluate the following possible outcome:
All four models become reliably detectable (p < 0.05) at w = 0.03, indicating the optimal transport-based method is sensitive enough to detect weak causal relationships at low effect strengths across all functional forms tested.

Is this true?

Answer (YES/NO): YES